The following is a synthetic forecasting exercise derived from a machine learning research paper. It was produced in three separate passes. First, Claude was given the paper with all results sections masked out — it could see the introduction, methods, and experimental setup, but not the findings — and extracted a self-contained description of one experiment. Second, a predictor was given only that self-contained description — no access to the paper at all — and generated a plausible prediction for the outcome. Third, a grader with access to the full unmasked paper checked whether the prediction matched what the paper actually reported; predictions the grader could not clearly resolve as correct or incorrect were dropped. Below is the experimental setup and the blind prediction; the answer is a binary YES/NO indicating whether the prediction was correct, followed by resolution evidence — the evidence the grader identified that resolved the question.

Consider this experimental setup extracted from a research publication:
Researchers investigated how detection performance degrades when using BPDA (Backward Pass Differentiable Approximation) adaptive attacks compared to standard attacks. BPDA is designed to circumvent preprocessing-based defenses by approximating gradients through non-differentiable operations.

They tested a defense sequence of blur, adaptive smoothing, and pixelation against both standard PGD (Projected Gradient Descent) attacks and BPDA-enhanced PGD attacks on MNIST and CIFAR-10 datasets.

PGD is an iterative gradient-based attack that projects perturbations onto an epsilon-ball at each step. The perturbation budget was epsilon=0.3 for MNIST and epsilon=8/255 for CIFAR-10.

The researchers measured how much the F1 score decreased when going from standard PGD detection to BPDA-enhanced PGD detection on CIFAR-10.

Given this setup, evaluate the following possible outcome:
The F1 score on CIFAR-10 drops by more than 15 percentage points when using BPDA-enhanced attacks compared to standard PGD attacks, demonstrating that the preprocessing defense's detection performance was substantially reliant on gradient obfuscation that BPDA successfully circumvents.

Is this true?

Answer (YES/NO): NO